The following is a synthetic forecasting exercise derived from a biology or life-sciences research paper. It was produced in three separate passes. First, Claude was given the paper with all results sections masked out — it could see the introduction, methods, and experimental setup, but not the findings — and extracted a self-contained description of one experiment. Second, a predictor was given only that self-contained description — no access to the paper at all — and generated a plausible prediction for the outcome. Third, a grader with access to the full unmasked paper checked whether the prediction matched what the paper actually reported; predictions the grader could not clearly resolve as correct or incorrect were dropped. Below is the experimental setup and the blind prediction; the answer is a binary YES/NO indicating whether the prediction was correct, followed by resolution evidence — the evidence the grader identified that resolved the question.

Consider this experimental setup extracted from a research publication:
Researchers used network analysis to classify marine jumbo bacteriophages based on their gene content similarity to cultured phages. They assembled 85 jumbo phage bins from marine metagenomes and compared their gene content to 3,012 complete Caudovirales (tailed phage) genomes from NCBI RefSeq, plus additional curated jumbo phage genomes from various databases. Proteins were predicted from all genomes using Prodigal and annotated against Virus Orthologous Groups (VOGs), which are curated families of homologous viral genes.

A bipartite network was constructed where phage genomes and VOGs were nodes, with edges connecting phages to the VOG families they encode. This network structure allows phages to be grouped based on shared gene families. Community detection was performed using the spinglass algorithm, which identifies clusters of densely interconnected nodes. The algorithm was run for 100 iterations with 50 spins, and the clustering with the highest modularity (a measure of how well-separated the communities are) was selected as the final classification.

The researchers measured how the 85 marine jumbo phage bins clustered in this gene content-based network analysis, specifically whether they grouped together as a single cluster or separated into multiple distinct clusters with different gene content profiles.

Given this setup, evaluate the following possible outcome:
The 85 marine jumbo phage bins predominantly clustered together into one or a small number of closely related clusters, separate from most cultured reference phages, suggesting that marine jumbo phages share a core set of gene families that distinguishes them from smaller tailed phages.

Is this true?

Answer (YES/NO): NO